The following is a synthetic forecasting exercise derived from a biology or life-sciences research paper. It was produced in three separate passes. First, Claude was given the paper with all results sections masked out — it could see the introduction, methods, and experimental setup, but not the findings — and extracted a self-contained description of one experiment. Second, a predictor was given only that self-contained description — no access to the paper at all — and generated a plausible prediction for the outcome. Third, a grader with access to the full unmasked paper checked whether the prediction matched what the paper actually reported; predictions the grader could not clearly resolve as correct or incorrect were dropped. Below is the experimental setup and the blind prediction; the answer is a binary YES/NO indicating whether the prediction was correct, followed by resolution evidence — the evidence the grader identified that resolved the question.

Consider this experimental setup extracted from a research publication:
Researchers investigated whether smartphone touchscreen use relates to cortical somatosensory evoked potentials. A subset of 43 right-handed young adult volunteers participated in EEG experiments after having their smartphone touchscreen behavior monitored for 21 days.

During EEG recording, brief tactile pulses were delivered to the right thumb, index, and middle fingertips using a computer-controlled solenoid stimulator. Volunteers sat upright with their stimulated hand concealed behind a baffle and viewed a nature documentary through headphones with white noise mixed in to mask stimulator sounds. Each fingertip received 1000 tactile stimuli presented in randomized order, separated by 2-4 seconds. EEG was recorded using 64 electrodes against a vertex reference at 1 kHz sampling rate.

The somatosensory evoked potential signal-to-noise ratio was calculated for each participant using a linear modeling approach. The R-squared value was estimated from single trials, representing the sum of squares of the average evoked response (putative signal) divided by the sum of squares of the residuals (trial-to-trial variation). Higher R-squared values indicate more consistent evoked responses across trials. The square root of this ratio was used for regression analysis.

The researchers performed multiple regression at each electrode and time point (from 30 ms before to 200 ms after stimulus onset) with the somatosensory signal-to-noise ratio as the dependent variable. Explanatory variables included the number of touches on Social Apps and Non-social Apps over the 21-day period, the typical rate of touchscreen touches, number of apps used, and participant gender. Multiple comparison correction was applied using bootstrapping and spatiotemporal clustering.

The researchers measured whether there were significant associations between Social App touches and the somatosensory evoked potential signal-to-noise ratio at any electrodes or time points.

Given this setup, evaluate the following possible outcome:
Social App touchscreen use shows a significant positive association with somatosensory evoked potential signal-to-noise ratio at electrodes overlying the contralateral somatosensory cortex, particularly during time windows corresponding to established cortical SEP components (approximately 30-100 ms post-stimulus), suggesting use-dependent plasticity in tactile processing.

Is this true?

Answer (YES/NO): NO